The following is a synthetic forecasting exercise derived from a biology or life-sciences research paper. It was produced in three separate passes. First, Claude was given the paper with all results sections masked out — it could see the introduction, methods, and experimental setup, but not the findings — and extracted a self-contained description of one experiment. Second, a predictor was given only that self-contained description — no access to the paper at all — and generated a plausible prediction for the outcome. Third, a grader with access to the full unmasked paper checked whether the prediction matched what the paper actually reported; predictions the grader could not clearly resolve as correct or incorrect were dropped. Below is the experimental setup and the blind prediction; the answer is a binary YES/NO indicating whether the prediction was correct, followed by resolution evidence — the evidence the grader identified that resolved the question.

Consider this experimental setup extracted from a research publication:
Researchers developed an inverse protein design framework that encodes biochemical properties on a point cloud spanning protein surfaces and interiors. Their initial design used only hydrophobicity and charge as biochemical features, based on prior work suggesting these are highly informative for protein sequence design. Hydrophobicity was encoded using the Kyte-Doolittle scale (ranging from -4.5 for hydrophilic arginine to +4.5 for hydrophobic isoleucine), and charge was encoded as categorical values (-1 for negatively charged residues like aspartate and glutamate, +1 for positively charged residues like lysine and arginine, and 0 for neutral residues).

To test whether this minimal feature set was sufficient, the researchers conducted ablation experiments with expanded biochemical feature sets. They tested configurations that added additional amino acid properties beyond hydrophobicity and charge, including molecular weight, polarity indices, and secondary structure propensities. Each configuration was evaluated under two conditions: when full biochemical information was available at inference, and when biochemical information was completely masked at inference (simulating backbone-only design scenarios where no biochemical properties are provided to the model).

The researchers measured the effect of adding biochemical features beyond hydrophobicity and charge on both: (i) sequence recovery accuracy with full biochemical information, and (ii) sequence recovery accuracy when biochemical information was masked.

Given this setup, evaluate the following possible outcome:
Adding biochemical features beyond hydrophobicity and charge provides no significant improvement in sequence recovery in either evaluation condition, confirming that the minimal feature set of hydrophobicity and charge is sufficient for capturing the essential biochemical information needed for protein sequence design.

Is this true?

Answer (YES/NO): NO